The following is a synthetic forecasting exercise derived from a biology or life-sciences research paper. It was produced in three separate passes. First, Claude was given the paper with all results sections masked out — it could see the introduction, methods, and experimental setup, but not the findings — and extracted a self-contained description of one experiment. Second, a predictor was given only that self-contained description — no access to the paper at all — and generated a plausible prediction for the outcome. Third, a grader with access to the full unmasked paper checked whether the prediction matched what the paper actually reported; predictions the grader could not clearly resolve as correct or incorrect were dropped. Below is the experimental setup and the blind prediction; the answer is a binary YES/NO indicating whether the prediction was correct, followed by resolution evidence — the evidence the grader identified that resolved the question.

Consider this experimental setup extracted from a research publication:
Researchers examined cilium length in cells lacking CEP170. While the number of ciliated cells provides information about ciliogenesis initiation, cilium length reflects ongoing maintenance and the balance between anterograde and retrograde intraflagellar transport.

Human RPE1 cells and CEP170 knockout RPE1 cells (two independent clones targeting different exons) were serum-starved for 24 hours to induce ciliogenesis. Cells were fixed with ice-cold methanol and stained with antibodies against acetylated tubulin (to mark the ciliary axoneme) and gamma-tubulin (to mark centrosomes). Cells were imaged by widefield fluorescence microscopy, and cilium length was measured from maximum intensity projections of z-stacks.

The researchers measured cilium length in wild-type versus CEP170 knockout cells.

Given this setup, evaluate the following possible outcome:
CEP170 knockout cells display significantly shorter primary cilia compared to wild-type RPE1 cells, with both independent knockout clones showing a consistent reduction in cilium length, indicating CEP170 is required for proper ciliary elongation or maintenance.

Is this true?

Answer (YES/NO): NO